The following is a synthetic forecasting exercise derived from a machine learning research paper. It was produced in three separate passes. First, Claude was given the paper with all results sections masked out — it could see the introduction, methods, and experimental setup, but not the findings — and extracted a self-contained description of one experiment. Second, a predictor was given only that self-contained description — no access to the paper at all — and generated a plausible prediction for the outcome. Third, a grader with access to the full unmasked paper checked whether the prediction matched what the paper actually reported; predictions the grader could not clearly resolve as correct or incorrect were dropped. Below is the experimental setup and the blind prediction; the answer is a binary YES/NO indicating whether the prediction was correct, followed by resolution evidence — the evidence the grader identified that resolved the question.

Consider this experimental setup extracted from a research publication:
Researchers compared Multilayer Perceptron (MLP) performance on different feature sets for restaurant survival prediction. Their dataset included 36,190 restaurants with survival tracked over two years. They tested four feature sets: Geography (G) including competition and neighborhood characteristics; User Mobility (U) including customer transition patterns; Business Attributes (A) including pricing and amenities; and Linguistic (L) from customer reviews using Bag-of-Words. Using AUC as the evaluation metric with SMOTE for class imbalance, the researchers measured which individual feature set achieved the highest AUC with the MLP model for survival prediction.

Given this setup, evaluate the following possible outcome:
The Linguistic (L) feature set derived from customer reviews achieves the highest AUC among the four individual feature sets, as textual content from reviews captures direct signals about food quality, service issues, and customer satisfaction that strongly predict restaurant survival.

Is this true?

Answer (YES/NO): NO